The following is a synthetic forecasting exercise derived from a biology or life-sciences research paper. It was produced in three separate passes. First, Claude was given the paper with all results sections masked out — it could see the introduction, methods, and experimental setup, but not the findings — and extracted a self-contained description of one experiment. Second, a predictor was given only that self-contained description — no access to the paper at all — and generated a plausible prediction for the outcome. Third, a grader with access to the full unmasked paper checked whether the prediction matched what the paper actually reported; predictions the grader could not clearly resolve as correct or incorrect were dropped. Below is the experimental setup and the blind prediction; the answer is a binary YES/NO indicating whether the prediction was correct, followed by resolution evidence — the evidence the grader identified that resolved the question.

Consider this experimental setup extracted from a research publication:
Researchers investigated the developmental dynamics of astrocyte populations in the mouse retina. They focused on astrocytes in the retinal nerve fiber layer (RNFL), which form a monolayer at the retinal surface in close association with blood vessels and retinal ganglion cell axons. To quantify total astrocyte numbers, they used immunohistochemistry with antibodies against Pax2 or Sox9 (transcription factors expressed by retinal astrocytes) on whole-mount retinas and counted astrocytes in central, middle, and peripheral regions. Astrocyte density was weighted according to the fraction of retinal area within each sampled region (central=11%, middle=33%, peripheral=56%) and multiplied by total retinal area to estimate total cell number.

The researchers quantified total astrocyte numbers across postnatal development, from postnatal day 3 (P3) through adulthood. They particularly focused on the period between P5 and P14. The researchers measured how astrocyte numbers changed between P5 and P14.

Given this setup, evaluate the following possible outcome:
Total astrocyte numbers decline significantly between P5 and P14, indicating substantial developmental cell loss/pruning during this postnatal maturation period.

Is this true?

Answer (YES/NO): YES